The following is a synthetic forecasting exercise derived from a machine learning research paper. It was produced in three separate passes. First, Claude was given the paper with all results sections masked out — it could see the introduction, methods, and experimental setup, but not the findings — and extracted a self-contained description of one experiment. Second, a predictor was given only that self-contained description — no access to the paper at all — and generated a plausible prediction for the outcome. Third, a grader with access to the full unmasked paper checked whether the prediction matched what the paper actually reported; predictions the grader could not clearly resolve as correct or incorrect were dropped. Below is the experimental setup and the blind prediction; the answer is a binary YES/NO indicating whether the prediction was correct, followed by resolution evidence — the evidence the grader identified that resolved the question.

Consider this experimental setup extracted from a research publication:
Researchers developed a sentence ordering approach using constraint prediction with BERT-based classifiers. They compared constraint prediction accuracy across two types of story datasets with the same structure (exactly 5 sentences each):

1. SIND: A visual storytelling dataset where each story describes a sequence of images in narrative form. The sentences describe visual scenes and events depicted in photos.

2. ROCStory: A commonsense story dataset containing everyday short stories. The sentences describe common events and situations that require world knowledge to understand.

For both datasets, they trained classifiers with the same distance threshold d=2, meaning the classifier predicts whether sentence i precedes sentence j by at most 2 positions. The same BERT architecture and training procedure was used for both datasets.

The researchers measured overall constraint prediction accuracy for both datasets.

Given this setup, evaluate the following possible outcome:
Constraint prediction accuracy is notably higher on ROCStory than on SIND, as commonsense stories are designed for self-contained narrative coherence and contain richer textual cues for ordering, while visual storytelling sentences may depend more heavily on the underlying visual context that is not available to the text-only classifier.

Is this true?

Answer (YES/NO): YES